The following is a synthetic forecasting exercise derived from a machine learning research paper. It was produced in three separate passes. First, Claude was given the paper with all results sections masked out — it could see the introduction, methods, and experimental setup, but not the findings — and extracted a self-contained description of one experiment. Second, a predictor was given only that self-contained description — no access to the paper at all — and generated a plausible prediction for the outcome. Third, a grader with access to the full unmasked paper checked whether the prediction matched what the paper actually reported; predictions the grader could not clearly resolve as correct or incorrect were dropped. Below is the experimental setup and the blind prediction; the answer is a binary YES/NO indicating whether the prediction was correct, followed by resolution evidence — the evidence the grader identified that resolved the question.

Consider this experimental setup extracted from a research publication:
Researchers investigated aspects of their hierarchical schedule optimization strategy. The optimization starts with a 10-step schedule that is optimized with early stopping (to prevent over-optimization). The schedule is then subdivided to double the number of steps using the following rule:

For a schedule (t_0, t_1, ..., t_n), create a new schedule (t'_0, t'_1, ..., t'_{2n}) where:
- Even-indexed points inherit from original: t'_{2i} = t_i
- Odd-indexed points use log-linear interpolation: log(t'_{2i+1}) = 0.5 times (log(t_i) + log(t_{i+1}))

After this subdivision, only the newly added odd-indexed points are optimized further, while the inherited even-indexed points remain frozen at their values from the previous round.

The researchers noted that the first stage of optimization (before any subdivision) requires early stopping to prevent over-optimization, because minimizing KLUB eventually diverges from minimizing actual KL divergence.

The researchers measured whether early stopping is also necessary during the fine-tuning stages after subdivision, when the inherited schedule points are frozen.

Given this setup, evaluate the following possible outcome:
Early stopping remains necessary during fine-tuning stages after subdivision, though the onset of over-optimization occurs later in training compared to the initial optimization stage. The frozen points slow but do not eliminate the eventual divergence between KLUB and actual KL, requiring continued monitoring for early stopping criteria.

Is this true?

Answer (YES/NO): NO